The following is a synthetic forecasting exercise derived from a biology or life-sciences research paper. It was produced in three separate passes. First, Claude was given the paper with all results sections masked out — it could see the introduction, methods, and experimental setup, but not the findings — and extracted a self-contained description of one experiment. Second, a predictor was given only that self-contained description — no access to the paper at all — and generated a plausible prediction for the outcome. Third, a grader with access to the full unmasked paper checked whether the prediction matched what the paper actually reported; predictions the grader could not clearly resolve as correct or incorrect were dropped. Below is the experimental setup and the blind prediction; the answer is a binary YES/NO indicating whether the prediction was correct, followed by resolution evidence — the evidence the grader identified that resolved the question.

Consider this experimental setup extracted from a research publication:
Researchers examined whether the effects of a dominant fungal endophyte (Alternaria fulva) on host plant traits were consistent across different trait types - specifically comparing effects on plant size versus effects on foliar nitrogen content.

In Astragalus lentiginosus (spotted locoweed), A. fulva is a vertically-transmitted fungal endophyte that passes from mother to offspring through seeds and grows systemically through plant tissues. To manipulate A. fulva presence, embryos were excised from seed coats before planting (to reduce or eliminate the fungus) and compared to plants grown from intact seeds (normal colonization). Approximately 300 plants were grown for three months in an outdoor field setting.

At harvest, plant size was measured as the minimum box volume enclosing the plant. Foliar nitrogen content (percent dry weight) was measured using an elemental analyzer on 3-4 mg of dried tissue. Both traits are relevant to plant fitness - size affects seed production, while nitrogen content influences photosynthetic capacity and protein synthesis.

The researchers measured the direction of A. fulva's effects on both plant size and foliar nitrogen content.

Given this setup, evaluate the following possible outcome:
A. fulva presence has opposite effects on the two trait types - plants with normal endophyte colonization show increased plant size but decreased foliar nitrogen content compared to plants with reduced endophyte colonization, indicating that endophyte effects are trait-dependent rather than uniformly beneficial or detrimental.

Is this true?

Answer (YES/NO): NO